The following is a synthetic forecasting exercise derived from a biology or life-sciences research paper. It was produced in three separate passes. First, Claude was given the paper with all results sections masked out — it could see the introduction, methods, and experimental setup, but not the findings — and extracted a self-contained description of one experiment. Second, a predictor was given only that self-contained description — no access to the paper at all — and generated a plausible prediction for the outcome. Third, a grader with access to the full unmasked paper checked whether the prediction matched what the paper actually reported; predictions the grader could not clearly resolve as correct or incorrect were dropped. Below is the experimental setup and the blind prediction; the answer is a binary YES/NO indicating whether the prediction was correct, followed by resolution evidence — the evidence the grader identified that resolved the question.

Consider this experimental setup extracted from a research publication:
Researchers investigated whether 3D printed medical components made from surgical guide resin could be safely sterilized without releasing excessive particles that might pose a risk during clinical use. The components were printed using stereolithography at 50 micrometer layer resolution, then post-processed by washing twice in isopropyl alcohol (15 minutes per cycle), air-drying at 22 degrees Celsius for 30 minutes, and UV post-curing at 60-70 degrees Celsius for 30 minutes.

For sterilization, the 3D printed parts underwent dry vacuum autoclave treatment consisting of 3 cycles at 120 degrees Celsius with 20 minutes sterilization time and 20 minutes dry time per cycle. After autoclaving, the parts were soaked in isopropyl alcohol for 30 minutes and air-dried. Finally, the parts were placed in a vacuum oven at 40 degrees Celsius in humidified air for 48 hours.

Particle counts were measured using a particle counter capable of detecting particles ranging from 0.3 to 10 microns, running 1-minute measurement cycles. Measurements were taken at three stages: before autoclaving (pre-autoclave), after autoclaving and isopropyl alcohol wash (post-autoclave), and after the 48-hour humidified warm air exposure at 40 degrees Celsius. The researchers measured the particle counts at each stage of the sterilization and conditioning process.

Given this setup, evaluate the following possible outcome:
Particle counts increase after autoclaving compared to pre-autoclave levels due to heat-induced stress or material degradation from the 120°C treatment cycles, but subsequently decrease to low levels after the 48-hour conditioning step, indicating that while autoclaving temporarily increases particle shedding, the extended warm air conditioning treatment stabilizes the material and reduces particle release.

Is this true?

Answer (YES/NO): NO